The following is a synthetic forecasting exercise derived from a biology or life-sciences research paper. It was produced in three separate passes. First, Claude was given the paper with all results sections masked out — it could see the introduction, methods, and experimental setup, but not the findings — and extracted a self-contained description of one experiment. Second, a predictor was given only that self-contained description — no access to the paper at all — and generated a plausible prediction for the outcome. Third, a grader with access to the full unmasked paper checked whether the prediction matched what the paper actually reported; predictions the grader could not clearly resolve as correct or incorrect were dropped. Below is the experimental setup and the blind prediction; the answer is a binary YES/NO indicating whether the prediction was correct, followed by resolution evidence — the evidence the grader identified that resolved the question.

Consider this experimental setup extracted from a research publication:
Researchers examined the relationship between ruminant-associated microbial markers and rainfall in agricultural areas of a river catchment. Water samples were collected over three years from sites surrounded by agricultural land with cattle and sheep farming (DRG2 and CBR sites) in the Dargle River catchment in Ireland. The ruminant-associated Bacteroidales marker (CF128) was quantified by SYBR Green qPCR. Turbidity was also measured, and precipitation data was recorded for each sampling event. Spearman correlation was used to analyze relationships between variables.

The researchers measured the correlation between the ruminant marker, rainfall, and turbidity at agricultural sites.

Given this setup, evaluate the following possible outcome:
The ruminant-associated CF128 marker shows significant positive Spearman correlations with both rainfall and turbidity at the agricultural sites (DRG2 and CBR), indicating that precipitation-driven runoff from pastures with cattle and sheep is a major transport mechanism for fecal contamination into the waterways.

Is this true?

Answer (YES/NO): YES